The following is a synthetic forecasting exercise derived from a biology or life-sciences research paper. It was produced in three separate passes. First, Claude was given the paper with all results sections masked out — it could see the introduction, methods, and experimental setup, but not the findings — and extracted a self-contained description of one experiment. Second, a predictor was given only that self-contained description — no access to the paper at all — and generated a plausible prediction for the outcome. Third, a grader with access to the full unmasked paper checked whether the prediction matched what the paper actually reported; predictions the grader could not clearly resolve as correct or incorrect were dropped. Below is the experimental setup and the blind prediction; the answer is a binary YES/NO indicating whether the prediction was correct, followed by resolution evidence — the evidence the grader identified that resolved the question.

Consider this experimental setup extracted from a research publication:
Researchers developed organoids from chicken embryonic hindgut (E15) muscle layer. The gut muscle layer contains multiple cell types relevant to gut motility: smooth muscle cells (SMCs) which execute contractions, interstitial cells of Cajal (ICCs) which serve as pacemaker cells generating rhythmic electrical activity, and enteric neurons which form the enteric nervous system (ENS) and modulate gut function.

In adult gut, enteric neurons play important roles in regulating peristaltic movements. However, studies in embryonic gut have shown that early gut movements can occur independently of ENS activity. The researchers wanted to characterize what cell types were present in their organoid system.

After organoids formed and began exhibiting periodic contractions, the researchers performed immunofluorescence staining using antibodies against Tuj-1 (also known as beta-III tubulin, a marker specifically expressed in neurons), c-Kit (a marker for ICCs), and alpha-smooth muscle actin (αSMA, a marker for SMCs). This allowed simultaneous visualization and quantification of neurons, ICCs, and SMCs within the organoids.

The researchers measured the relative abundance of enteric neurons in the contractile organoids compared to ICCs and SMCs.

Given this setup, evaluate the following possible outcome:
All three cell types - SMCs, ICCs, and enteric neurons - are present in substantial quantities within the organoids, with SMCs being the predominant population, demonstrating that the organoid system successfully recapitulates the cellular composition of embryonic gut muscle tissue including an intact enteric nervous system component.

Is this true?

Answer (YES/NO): NO